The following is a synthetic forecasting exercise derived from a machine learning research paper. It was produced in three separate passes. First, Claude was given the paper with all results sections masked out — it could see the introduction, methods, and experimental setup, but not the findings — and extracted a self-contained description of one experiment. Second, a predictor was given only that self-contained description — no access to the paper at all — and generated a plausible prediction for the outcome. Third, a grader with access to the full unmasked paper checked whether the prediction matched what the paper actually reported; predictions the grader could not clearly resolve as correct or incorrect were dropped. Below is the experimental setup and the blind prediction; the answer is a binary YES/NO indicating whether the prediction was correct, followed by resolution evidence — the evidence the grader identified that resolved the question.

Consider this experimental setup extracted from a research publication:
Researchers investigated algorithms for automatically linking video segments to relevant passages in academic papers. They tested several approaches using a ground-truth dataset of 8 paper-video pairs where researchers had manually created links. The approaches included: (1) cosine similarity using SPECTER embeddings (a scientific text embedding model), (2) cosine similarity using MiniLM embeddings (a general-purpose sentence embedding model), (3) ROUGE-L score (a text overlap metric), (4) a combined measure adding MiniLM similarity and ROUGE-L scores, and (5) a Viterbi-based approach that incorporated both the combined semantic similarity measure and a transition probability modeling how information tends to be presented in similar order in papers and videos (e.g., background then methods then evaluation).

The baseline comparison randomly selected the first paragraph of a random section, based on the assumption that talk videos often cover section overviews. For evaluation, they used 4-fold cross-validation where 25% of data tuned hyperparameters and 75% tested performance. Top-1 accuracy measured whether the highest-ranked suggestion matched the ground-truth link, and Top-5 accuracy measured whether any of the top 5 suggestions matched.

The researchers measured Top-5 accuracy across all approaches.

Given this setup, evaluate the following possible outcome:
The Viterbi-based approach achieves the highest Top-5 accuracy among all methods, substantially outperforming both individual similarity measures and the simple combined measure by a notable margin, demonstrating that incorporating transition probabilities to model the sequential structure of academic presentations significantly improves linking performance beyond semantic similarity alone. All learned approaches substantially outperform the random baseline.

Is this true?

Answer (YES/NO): NO